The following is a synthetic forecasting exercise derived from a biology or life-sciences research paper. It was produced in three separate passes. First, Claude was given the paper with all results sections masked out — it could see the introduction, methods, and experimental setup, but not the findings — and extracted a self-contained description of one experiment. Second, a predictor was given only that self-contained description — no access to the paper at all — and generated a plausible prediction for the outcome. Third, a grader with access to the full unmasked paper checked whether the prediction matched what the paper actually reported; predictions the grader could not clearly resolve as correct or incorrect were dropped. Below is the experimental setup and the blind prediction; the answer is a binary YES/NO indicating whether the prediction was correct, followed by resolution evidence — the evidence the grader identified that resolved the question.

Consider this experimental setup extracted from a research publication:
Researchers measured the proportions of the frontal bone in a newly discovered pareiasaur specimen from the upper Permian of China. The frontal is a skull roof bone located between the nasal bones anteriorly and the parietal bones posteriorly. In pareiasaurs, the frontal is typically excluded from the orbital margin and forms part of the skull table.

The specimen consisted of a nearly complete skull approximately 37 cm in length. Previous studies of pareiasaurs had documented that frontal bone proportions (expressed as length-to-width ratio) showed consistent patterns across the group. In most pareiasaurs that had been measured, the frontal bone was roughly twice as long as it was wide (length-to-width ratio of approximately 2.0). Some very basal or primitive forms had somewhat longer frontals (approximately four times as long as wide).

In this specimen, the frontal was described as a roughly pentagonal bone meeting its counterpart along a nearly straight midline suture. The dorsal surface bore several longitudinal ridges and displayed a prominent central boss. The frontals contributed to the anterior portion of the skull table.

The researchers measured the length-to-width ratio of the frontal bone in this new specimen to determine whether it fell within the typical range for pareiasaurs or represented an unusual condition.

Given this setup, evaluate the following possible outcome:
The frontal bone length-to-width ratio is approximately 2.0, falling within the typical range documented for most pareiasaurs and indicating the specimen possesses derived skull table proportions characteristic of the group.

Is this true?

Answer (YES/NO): NO